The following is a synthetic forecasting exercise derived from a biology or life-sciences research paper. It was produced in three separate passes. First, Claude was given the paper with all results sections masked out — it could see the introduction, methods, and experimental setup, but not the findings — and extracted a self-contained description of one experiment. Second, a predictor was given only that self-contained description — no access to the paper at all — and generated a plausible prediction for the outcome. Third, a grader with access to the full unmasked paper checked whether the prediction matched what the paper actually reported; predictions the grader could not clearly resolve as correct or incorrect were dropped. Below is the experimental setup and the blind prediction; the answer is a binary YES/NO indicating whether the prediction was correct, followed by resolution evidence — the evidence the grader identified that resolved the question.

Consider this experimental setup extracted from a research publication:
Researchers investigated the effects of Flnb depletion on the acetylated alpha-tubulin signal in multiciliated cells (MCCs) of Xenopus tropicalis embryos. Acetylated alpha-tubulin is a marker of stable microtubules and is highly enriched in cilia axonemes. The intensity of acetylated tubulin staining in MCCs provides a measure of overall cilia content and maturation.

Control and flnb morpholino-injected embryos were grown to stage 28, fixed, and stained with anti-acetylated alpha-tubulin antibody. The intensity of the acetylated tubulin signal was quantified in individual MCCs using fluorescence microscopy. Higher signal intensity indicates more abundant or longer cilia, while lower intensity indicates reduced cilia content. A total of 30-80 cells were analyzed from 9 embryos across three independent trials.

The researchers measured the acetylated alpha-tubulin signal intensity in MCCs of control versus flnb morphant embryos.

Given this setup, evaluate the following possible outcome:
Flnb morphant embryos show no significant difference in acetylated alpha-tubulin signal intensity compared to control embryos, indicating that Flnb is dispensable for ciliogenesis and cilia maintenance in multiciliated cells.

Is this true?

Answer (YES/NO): NO